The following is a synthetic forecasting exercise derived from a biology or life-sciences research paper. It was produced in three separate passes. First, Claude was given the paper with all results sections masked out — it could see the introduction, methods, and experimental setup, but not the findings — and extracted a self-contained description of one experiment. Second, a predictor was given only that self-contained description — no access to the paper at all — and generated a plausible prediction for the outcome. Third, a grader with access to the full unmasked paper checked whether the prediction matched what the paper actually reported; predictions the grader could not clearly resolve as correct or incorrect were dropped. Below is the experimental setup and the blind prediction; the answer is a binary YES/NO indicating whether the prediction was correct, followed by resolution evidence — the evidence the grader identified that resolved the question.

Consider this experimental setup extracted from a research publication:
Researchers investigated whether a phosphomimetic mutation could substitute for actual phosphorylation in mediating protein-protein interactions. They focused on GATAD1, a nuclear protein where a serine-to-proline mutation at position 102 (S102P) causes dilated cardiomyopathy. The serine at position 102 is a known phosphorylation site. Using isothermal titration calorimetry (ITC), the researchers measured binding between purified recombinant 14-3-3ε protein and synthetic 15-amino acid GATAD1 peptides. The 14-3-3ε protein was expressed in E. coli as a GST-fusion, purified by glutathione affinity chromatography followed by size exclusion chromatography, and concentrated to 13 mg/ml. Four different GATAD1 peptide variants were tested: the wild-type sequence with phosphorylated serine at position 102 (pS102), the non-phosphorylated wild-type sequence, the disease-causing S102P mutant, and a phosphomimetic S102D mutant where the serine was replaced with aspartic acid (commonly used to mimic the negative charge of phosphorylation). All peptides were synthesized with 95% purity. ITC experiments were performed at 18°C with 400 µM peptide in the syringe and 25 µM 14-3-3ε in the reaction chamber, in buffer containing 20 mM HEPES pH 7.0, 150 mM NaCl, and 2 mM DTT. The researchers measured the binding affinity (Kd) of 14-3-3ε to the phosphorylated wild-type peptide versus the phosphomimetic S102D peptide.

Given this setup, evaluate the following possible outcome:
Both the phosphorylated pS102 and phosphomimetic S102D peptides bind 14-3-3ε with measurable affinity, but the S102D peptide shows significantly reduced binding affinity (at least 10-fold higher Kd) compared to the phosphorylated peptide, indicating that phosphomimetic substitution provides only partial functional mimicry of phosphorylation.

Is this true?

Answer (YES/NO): NO